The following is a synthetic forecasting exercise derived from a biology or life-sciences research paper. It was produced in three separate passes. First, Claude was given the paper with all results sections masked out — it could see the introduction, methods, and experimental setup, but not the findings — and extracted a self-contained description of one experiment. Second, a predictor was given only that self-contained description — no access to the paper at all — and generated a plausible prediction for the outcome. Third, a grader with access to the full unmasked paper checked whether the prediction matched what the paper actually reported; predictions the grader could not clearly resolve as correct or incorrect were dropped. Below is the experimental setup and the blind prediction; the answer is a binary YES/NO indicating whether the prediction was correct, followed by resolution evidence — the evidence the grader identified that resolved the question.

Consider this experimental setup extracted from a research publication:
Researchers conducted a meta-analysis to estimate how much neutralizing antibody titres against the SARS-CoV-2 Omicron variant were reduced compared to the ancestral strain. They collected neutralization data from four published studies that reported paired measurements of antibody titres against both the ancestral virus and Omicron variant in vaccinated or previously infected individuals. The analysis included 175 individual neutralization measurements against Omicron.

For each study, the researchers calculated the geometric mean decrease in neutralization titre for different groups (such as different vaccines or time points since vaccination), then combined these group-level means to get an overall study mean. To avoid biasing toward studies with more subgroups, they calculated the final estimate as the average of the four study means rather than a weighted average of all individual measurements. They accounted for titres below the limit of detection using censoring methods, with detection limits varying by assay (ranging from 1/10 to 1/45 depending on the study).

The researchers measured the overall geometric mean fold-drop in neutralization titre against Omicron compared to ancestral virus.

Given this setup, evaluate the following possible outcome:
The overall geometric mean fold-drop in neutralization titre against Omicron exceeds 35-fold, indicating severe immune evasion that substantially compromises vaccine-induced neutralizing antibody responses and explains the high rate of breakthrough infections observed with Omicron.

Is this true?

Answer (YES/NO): NO